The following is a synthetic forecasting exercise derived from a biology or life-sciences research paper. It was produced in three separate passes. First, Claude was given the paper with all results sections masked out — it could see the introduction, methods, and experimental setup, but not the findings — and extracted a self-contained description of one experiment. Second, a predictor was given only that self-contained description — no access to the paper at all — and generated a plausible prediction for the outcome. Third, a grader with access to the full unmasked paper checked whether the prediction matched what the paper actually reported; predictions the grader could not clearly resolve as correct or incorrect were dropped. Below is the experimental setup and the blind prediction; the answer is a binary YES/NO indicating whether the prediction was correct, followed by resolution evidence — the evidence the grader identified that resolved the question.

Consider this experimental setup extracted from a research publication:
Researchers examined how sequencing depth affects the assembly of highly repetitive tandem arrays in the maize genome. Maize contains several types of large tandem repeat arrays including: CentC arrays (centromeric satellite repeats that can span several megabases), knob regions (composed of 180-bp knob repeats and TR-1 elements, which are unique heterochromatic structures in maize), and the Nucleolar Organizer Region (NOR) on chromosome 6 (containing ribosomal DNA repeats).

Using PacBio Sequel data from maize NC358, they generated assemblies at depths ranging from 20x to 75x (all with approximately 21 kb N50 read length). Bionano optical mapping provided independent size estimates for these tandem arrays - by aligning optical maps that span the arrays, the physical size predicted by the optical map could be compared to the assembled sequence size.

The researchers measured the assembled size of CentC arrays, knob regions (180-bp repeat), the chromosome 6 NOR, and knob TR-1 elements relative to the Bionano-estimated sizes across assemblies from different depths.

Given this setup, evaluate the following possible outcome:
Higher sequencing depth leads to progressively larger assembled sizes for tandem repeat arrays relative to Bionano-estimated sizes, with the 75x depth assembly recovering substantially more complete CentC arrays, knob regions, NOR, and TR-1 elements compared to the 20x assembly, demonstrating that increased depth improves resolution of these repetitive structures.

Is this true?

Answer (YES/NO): NO